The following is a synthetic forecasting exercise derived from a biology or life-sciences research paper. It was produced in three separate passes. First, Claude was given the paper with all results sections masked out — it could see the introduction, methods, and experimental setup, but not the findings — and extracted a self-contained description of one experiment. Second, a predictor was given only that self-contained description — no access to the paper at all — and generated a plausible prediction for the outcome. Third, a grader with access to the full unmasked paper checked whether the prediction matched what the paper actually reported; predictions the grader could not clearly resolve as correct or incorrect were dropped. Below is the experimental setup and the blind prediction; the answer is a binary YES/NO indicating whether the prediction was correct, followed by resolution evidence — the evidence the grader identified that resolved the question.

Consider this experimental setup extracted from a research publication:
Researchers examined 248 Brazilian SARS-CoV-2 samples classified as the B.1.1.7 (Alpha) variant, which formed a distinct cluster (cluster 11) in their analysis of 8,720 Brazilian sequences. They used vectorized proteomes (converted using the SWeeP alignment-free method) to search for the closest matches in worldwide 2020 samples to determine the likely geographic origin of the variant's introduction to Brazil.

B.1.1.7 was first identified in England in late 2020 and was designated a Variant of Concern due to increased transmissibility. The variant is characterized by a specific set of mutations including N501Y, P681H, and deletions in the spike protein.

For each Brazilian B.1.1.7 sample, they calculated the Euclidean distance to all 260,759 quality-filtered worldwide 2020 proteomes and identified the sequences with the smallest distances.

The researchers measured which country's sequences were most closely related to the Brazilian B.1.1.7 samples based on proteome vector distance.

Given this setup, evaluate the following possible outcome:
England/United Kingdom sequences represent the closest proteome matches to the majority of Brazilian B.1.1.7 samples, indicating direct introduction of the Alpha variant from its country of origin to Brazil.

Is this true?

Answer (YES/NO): YES